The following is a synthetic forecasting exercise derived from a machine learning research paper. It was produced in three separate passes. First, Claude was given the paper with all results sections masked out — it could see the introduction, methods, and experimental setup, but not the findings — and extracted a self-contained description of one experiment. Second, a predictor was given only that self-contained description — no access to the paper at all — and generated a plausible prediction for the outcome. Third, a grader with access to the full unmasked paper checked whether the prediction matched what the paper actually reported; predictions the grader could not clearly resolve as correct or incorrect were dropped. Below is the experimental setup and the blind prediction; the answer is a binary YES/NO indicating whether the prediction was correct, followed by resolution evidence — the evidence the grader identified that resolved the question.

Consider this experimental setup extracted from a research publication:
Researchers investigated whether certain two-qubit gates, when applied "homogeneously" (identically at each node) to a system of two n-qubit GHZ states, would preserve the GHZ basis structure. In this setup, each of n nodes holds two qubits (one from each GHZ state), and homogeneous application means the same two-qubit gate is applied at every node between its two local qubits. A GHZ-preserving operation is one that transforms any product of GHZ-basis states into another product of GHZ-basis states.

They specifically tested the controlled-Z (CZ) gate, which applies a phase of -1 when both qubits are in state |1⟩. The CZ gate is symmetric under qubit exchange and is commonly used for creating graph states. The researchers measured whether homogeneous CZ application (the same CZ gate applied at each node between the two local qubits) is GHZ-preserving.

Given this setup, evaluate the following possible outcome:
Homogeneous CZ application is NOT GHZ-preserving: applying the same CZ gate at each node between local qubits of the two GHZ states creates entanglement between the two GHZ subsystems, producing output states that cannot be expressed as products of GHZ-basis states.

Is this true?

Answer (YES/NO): YES